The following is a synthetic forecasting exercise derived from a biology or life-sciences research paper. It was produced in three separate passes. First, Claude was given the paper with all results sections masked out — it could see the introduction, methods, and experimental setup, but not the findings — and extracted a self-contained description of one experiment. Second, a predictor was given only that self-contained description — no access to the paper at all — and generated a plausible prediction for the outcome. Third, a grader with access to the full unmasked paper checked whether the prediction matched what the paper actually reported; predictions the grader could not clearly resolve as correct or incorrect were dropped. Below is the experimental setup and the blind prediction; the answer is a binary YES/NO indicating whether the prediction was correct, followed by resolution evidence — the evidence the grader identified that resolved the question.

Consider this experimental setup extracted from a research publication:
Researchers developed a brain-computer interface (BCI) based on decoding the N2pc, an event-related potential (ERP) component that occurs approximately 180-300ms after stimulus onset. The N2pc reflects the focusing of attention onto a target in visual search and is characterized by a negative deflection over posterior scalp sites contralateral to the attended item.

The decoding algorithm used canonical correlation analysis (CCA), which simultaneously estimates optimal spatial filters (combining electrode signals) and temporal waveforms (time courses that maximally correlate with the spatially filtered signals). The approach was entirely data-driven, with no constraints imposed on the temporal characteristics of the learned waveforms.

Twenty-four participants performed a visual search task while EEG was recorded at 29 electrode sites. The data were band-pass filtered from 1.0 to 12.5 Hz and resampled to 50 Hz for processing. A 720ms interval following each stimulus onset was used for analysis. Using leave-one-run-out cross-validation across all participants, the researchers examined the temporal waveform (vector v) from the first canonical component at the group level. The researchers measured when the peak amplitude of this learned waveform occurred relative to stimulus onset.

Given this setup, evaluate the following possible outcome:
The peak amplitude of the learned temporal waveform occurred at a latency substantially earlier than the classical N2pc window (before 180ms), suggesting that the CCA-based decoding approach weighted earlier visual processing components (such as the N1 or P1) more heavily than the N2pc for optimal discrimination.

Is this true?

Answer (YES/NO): NO